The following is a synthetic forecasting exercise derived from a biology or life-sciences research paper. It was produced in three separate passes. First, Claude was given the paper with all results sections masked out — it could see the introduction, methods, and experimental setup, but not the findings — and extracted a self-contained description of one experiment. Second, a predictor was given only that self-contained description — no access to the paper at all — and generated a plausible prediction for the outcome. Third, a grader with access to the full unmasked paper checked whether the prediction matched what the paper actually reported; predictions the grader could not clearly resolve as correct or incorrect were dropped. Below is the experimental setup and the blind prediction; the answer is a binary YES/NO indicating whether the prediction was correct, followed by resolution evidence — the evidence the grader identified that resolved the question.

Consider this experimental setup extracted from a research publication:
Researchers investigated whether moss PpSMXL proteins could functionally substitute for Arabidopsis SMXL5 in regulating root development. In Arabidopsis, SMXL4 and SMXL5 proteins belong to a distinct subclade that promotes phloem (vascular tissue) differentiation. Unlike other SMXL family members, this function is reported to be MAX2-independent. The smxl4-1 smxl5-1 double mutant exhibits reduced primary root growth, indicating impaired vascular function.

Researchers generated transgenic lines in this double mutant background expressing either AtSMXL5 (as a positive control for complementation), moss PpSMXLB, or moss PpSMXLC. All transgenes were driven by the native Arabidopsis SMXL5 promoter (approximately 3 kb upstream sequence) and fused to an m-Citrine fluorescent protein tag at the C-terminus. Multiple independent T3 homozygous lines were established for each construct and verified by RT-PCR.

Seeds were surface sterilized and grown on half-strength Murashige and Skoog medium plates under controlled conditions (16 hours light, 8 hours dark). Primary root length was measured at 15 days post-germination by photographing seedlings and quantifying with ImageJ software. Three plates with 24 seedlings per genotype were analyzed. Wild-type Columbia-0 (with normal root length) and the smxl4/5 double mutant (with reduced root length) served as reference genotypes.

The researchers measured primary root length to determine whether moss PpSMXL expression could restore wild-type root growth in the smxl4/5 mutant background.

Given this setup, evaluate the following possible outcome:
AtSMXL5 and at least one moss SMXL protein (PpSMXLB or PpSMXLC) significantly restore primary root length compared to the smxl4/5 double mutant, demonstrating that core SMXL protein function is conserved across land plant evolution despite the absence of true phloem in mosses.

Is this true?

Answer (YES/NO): YES